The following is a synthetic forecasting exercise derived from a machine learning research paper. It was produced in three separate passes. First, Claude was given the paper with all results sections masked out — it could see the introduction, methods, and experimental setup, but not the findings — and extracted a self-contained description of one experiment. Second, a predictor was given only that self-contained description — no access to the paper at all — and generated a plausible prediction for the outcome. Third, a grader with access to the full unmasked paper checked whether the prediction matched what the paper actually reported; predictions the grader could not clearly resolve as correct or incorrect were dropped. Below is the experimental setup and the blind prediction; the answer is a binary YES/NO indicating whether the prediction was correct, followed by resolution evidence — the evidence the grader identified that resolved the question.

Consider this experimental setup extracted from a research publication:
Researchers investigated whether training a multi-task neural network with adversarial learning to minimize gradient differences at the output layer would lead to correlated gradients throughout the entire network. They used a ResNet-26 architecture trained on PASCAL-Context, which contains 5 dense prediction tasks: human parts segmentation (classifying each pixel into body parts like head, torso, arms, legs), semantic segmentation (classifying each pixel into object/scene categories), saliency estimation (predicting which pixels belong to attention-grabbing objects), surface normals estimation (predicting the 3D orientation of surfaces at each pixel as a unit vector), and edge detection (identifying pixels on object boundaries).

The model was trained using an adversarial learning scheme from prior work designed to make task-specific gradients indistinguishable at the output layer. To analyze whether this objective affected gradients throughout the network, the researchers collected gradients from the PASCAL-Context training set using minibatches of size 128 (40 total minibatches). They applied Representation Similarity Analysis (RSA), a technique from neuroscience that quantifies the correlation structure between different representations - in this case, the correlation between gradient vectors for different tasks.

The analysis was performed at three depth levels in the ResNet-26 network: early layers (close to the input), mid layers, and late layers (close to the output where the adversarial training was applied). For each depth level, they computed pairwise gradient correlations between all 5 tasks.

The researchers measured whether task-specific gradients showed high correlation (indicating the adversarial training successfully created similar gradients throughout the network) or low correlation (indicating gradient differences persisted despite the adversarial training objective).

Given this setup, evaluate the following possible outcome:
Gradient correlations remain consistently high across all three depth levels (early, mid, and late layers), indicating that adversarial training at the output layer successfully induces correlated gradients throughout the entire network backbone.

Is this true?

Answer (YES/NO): NO